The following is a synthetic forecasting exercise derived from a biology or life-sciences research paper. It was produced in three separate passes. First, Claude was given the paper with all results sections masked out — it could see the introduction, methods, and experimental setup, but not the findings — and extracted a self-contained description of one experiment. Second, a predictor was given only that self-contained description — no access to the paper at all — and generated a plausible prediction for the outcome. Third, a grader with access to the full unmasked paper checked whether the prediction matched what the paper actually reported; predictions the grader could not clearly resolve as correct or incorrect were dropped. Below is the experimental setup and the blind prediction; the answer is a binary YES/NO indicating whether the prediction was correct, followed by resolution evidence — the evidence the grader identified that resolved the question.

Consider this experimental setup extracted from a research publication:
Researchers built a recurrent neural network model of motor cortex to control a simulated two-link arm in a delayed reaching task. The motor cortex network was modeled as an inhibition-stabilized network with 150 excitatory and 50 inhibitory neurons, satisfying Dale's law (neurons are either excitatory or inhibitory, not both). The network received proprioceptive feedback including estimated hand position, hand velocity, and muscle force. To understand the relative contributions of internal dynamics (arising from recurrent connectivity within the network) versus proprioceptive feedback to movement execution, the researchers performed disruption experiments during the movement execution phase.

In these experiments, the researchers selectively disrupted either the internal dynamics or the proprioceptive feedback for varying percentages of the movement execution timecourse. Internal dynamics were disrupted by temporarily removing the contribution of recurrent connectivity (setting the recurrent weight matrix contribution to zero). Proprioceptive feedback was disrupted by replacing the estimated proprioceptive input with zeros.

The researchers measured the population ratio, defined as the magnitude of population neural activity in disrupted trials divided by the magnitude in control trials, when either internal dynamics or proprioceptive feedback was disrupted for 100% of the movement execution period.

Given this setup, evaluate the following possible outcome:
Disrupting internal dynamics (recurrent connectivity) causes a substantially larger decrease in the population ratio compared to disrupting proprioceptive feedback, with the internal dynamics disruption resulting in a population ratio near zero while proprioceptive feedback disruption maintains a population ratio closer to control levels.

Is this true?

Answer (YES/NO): NO